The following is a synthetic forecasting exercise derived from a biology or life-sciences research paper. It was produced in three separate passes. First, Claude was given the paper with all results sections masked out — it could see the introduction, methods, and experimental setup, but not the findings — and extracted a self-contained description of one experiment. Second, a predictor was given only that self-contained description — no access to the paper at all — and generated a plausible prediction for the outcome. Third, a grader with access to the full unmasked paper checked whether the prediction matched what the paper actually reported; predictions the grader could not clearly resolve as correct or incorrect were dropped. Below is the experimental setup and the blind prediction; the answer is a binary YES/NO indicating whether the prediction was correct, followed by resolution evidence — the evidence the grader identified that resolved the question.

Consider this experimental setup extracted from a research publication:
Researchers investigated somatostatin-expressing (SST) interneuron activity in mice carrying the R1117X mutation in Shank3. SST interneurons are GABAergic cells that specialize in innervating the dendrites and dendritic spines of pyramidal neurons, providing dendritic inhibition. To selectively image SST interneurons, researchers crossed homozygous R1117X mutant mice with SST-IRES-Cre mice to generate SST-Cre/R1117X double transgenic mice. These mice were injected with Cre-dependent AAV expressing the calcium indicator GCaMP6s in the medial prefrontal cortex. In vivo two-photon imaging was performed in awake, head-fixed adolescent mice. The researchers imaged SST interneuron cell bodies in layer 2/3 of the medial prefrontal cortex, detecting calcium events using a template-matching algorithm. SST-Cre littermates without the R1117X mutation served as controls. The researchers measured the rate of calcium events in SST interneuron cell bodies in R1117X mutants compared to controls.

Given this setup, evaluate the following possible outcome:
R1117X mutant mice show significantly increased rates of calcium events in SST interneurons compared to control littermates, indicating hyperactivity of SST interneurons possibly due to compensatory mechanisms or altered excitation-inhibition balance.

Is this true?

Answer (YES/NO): NO